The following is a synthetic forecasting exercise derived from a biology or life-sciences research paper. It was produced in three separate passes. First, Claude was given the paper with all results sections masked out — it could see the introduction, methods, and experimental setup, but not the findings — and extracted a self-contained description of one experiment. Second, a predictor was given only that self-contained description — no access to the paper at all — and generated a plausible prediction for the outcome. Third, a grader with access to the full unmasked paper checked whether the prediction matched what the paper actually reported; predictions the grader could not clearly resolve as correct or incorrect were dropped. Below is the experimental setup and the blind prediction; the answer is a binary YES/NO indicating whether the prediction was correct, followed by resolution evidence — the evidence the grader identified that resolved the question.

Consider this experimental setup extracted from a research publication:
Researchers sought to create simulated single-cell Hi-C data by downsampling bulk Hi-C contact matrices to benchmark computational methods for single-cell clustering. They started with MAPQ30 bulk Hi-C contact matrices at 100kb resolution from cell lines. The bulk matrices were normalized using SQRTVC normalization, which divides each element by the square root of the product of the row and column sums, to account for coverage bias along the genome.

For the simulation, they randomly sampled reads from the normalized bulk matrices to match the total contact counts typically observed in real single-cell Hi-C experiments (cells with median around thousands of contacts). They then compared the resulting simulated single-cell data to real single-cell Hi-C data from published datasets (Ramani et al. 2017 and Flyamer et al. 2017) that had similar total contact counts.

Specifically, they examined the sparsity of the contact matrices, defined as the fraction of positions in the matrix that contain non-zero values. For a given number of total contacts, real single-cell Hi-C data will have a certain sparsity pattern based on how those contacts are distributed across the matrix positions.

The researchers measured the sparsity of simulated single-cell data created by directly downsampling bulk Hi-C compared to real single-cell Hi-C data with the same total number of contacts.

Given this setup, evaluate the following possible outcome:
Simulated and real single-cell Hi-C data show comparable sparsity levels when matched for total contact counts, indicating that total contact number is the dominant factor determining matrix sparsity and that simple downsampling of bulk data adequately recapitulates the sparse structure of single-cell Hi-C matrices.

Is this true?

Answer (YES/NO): NO